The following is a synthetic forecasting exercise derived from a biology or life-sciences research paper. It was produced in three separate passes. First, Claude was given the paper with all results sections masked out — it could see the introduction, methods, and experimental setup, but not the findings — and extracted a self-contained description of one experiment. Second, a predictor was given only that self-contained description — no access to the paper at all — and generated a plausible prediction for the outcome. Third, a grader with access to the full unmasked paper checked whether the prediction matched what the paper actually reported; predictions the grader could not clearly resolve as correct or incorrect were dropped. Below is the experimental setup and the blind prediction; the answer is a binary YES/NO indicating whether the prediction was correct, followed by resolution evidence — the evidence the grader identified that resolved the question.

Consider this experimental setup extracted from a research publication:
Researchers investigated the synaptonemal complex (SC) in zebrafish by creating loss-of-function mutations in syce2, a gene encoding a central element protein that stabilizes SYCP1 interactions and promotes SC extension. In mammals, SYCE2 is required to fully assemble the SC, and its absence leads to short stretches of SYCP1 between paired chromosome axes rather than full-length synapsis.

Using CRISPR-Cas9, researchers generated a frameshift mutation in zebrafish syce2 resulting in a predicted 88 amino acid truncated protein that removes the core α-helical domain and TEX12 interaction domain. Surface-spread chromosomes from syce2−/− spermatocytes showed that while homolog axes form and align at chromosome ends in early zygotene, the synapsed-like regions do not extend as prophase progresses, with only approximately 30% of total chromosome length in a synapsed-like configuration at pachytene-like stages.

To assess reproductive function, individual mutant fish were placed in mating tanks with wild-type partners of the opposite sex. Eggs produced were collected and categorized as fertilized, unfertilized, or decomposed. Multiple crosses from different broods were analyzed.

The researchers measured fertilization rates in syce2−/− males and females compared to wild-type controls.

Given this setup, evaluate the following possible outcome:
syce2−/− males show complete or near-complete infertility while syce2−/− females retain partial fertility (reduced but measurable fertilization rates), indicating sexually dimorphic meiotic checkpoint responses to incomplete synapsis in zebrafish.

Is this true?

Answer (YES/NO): NO